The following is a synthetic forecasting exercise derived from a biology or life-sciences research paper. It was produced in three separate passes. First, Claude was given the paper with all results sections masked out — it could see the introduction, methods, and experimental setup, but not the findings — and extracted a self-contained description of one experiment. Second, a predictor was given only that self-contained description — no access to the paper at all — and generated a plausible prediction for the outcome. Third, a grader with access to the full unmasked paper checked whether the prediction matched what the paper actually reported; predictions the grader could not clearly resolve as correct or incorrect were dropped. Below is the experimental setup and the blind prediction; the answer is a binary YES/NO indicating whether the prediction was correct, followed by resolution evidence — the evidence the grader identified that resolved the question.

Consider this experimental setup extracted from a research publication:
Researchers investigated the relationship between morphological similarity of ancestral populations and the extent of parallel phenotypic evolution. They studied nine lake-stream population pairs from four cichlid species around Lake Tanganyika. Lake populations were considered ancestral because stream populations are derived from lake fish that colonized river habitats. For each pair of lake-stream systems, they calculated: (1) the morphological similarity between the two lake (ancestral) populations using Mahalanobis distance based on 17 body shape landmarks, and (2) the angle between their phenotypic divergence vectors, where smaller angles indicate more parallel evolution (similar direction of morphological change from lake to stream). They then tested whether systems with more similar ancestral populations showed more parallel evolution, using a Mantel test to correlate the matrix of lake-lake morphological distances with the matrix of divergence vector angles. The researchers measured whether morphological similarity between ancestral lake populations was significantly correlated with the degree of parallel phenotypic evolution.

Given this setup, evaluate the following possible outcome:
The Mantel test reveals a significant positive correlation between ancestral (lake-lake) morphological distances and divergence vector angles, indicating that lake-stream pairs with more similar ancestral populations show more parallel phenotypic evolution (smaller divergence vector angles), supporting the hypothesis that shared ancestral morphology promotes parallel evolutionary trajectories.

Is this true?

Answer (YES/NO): YES